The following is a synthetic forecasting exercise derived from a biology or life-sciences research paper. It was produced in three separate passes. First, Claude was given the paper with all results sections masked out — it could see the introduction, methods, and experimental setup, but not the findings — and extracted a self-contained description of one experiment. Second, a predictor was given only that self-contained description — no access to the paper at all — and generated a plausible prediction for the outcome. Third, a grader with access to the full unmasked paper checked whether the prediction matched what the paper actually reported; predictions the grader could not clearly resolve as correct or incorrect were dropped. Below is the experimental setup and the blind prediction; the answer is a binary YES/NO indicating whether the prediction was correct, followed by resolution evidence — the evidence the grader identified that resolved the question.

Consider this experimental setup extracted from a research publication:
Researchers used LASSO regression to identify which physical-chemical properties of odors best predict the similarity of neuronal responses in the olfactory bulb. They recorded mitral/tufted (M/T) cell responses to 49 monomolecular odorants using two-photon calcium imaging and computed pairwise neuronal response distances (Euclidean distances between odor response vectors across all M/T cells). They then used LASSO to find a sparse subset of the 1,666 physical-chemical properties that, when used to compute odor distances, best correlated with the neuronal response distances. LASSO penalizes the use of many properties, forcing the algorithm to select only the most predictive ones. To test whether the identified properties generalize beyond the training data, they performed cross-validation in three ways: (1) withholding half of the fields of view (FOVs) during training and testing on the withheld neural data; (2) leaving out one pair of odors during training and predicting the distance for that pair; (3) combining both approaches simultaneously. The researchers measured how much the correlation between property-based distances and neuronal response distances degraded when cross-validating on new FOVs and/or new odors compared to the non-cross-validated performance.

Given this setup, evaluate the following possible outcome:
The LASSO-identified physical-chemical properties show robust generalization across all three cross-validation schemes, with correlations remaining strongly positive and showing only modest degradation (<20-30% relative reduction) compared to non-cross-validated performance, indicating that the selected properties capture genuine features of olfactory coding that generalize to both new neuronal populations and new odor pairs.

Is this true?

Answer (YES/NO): NO